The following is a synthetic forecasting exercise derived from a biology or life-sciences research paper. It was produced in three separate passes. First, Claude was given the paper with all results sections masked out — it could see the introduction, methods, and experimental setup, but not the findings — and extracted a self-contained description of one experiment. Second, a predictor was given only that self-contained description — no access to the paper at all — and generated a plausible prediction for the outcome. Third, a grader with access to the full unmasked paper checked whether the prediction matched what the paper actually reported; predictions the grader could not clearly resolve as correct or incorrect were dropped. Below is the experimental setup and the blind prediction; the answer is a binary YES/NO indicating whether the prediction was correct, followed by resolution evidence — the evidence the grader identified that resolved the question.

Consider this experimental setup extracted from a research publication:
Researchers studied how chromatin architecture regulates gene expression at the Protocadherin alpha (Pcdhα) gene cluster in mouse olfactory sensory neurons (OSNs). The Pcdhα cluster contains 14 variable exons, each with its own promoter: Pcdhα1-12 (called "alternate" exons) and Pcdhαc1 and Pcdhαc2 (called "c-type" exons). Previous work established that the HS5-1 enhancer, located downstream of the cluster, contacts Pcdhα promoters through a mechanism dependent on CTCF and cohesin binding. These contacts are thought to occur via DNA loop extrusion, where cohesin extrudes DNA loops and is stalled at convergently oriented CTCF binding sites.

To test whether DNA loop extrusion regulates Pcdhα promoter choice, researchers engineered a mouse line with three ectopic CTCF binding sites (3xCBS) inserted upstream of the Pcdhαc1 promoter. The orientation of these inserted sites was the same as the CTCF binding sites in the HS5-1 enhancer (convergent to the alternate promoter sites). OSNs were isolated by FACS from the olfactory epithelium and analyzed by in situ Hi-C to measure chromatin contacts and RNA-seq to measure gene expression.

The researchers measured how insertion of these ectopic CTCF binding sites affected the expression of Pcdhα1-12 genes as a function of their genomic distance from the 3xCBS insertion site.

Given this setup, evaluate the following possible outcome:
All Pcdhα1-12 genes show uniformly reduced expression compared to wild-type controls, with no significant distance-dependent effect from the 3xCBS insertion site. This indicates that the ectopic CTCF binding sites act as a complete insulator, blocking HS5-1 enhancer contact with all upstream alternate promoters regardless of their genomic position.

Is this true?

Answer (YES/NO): NO